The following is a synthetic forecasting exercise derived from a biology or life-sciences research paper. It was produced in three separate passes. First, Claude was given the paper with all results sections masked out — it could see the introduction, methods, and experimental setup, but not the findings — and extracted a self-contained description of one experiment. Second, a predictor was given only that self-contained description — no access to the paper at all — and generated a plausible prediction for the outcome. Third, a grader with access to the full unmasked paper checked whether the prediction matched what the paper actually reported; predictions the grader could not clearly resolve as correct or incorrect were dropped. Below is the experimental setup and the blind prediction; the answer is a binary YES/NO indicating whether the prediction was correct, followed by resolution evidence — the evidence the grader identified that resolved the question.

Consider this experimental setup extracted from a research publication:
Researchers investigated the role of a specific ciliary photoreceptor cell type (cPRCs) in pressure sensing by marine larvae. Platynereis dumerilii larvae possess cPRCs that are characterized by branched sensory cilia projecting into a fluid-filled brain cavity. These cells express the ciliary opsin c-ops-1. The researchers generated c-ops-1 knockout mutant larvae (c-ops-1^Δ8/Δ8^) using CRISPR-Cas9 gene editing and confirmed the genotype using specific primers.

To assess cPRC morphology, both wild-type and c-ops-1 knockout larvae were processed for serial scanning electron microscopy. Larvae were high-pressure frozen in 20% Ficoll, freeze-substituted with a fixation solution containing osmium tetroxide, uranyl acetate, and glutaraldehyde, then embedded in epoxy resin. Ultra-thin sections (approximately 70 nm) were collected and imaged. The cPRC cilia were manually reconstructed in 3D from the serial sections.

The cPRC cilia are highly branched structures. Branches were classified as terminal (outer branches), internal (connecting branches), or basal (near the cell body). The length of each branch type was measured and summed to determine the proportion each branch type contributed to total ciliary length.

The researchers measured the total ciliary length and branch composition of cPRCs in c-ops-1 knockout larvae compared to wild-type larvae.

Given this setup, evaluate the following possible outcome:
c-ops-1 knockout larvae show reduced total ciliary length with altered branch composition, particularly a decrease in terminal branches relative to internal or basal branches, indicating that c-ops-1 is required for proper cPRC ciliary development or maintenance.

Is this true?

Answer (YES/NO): NO